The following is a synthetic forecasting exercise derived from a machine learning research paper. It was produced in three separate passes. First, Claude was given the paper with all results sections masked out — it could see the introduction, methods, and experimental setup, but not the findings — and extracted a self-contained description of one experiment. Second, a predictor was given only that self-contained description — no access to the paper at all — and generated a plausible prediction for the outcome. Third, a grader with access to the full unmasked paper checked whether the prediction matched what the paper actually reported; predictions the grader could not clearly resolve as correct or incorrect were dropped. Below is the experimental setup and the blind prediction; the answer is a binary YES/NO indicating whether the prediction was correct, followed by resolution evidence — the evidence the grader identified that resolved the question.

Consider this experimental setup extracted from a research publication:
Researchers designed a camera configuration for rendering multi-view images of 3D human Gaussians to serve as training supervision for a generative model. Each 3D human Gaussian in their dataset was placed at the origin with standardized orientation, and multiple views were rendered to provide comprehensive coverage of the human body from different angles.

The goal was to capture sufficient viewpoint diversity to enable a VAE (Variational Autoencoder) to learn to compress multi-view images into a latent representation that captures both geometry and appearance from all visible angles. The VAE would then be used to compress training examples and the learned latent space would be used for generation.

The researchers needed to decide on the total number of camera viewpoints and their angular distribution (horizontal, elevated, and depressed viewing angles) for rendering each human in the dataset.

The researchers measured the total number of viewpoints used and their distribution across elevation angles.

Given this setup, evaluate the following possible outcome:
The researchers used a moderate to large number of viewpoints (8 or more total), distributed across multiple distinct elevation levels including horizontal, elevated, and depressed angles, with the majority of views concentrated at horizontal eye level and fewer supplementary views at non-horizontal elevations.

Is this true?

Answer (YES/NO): NO